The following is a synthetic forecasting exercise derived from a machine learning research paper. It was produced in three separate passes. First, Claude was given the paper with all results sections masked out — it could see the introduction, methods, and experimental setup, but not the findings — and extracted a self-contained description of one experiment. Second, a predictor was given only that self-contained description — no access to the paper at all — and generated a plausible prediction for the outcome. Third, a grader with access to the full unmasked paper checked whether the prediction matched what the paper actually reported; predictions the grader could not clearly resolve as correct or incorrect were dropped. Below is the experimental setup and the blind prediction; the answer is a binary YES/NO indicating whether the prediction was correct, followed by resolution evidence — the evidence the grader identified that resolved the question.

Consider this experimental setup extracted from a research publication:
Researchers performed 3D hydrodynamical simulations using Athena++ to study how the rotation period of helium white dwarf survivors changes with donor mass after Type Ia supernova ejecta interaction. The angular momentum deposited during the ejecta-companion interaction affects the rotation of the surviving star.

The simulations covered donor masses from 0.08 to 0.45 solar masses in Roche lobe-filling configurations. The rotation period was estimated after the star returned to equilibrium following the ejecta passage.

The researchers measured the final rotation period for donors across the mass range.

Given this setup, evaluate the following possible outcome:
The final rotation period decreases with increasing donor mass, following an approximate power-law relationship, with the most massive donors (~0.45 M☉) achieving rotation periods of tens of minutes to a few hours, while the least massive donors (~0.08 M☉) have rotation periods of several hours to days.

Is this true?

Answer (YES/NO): NO